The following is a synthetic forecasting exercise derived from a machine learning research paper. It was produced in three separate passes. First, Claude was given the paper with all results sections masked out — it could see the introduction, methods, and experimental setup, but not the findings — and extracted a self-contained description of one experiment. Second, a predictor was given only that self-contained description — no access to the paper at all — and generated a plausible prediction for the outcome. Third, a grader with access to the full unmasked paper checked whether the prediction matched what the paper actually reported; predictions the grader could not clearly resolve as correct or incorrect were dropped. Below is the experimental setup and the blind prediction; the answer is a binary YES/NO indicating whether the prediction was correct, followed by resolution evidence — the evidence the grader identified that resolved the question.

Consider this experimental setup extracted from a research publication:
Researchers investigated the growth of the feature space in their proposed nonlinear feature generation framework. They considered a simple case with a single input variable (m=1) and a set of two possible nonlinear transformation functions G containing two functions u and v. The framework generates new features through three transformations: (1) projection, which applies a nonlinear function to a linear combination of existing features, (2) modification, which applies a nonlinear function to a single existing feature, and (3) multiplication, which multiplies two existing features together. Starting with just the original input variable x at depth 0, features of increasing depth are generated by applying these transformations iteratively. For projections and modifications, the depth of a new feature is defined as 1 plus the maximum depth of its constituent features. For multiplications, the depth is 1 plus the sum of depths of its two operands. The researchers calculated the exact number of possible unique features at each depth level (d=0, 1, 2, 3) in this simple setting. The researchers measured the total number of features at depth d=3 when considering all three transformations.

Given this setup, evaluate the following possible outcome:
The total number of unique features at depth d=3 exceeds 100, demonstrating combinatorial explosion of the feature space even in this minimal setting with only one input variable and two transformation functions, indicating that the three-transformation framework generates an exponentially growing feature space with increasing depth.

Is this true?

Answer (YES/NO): YES